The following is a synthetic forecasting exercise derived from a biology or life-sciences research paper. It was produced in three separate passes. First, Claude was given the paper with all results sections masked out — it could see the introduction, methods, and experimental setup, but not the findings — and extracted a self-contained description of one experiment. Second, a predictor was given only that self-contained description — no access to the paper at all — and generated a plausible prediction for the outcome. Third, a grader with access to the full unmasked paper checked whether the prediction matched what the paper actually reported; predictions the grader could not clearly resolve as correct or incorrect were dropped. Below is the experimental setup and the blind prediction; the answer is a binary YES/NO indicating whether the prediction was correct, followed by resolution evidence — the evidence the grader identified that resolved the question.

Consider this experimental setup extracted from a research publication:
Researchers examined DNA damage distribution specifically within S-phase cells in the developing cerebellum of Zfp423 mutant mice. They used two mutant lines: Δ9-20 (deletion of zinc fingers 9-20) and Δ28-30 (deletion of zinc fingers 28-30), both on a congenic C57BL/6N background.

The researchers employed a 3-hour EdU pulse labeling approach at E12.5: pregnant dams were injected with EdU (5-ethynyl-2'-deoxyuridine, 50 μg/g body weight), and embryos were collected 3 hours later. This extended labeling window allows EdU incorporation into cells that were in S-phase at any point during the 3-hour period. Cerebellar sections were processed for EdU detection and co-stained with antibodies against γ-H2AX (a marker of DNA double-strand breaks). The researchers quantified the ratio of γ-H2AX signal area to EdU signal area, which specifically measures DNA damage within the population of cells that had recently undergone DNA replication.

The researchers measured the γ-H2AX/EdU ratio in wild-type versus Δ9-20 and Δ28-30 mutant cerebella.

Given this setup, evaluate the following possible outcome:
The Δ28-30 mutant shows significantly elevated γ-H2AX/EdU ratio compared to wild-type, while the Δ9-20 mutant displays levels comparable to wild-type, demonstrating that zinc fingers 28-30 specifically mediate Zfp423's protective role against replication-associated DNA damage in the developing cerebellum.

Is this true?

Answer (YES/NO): NO